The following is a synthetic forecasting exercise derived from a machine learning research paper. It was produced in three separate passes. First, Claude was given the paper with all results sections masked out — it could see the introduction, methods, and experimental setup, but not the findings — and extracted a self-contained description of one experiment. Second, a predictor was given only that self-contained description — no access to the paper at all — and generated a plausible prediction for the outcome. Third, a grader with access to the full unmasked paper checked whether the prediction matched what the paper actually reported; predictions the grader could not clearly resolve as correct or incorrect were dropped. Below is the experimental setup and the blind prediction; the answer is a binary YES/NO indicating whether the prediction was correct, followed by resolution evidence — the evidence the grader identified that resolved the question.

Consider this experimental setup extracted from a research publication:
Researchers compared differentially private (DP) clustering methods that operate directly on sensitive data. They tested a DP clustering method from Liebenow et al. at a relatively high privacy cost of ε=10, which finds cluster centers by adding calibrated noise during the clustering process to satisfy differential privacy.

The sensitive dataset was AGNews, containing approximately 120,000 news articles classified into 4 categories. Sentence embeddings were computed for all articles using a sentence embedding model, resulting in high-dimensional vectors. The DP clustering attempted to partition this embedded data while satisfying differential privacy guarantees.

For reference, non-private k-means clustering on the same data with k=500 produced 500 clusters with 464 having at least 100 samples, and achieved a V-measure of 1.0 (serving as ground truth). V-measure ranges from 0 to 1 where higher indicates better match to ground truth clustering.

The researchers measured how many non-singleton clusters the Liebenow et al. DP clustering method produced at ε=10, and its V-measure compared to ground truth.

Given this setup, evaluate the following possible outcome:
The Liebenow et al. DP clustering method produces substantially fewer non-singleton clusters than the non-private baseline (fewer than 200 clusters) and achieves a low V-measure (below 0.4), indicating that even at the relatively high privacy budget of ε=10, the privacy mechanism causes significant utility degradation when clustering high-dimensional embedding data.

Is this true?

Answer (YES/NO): YES